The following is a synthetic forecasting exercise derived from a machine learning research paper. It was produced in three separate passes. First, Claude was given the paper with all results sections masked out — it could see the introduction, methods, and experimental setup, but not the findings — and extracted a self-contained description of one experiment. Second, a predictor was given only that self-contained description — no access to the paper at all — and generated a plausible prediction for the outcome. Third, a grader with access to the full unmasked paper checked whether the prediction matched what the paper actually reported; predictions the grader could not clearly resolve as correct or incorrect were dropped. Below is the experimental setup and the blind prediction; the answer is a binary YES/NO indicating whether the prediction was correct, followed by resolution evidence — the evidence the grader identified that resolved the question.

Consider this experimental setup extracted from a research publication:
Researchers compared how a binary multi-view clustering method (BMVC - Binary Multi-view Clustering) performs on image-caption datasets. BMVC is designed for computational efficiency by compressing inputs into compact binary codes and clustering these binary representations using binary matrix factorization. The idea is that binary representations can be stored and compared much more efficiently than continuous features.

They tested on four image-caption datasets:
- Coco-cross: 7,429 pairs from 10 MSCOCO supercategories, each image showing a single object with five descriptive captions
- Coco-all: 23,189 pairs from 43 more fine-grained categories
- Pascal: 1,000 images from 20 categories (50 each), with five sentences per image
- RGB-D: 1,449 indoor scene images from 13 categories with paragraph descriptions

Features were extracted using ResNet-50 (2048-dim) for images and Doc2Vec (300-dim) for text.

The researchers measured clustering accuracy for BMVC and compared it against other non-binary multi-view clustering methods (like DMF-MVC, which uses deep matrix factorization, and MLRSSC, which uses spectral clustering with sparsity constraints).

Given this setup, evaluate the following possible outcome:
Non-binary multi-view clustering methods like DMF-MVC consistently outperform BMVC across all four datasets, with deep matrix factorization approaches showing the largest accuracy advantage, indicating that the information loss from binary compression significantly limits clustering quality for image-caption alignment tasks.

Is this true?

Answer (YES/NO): NO